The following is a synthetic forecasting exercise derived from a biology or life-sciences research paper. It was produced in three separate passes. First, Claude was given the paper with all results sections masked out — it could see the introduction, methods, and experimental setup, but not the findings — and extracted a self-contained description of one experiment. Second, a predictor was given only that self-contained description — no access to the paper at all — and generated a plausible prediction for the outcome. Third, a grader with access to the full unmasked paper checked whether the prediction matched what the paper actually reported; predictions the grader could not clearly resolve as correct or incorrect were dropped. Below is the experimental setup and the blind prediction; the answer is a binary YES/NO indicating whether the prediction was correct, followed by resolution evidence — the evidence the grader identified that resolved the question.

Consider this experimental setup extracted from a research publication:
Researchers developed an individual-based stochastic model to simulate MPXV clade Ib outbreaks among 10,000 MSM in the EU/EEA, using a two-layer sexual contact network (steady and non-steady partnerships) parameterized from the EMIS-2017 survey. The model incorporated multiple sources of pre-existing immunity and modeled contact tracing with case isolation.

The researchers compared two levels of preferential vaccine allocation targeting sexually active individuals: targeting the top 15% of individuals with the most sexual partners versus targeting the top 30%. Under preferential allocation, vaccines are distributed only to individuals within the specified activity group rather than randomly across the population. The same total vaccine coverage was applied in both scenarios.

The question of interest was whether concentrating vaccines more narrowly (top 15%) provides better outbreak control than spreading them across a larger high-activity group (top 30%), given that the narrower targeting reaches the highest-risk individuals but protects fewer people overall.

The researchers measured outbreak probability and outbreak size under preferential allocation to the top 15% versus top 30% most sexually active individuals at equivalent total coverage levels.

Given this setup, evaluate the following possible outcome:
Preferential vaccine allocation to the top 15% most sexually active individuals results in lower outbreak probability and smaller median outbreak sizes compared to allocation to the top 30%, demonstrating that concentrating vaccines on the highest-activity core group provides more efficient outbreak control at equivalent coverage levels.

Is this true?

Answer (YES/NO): NO